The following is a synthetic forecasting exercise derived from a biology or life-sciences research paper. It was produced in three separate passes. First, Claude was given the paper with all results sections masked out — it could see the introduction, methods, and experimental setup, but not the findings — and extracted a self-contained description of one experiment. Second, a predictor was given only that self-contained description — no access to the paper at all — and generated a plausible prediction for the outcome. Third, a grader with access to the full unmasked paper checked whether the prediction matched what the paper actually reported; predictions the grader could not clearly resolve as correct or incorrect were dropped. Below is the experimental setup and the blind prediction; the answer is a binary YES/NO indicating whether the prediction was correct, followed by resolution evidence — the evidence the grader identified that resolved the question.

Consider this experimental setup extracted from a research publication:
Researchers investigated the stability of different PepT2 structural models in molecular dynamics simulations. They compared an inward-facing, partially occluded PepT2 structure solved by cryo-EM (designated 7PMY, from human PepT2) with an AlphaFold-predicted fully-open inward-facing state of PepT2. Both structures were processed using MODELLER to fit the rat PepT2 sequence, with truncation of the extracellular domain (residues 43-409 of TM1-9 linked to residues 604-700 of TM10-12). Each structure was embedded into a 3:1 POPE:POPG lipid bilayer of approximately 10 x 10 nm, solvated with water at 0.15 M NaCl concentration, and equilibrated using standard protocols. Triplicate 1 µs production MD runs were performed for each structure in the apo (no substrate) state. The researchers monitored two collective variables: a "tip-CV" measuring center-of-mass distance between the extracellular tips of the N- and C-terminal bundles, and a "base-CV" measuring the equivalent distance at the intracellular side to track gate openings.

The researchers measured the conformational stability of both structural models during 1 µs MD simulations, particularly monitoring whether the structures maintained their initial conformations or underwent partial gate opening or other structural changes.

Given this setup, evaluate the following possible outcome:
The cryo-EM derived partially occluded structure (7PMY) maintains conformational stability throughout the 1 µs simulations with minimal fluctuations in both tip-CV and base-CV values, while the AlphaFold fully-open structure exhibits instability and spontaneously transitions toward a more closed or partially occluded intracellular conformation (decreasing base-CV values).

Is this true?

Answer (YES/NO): NO